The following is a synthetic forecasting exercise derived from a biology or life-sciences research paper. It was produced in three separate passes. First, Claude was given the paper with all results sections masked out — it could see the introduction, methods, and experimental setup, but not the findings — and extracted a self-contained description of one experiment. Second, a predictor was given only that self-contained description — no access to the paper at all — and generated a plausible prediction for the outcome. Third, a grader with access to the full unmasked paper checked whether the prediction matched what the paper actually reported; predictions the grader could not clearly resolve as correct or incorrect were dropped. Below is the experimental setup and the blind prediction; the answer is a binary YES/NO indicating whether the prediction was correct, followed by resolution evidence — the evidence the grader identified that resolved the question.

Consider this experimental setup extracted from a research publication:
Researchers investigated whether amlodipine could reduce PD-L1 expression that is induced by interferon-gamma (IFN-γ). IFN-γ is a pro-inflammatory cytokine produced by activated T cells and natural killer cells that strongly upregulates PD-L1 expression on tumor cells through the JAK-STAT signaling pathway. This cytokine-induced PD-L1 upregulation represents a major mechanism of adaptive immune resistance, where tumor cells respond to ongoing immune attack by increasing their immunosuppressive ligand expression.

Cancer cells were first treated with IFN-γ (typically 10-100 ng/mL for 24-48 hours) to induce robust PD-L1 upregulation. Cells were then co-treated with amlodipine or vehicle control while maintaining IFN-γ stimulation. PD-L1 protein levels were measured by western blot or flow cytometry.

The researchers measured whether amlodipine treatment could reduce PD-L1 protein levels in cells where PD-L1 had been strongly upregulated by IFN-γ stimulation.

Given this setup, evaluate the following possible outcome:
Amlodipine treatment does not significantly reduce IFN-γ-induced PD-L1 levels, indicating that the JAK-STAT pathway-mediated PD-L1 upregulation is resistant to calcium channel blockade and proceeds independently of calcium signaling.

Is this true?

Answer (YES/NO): NO